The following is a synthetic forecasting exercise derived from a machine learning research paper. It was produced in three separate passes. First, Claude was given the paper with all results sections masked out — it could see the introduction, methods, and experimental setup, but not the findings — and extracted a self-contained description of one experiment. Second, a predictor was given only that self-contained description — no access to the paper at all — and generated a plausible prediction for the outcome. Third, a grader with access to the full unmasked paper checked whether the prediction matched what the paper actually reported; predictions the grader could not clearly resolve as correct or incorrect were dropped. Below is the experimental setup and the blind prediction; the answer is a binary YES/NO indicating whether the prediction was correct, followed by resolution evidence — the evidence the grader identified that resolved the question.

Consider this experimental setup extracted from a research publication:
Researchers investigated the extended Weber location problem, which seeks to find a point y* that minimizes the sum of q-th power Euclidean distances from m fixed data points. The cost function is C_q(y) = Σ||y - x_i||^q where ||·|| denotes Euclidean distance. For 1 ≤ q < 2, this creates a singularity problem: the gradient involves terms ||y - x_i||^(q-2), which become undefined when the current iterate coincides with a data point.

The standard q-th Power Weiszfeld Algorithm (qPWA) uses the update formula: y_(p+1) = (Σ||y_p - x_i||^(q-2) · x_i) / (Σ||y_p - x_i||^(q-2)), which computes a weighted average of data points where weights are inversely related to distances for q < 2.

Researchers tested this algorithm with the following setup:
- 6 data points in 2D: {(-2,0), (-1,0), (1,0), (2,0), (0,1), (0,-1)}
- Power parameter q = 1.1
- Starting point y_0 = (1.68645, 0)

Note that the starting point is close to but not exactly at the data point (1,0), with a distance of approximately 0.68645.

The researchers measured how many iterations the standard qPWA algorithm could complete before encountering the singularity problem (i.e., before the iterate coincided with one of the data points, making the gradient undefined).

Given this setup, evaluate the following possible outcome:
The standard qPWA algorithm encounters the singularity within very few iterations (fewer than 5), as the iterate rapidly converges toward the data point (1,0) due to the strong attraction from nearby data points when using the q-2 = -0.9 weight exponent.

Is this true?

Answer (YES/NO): YES